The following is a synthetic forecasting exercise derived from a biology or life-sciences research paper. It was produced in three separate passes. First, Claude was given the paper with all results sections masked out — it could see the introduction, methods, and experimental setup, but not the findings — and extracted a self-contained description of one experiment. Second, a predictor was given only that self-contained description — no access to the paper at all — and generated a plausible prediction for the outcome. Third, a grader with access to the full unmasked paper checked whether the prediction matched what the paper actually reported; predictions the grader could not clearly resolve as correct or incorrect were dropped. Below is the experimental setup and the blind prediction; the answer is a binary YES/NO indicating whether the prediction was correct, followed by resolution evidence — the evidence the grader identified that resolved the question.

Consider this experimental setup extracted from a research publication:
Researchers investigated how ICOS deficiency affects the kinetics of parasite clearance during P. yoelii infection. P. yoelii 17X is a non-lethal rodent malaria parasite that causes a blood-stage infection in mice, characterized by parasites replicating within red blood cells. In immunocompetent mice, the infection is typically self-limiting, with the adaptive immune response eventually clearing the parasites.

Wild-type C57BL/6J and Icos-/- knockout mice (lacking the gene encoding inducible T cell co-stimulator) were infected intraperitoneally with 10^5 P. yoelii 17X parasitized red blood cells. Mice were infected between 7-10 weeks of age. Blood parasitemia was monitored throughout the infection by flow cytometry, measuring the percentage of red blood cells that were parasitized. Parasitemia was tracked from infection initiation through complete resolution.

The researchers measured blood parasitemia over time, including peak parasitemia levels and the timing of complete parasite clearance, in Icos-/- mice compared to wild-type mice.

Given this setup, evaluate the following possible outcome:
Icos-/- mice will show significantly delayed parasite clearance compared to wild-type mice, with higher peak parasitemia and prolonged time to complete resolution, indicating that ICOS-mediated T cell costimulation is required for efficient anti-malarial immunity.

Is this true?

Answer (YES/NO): YES